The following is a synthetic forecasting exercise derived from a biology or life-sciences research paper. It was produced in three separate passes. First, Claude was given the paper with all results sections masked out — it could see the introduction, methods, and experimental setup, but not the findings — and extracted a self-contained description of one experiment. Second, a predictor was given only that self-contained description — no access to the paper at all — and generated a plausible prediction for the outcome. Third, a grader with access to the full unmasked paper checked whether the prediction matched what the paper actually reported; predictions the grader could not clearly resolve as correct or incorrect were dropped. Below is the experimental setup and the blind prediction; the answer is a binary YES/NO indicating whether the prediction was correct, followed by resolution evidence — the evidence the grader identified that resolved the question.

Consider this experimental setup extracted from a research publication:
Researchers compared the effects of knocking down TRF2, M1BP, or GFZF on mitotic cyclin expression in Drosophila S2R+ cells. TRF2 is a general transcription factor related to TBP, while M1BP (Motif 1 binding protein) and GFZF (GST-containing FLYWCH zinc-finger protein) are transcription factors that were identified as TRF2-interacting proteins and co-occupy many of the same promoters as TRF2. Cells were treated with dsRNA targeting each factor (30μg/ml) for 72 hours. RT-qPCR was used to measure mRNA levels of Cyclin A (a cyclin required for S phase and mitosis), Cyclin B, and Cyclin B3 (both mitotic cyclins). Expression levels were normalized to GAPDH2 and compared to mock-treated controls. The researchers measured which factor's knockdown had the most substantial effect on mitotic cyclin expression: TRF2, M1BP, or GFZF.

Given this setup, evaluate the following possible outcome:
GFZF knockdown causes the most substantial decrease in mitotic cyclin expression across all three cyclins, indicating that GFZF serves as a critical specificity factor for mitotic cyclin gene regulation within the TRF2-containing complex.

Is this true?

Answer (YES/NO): NO